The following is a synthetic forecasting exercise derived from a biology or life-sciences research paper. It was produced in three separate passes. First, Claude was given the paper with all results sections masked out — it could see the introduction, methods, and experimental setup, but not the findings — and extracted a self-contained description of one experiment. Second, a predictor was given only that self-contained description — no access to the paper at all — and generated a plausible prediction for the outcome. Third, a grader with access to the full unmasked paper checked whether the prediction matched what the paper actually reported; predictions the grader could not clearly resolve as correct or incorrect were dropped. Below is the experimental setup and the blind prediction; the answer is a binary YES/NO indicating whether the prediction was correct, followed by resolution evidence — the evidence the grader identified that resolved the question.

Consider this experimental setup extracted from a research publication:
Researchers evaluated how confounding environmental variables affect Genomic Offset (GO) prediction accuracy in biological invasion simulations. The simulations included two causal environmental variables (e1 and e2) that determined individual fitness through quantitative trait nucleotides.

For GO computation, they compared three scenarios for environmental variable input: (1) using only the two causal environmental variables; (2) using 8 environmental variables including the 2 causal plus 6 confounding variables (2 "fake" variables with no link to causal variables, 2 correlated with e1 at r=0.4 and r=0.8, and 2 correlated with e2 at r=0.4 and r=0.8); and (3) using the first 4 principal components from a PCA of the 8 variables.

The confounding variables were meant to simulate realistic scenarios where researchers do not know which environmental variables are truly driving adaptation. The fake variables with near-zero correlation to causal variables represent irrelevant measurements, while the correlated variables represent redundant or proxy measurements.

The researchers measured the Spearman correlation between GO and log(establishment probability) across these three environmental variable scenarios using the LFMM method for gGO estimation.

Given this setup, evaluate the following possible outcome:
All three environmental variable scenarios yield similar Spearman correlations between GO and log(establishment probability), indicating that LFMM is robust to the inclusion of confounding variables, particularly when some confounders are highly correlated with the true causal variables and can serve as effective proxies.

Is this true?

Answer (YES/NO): NO